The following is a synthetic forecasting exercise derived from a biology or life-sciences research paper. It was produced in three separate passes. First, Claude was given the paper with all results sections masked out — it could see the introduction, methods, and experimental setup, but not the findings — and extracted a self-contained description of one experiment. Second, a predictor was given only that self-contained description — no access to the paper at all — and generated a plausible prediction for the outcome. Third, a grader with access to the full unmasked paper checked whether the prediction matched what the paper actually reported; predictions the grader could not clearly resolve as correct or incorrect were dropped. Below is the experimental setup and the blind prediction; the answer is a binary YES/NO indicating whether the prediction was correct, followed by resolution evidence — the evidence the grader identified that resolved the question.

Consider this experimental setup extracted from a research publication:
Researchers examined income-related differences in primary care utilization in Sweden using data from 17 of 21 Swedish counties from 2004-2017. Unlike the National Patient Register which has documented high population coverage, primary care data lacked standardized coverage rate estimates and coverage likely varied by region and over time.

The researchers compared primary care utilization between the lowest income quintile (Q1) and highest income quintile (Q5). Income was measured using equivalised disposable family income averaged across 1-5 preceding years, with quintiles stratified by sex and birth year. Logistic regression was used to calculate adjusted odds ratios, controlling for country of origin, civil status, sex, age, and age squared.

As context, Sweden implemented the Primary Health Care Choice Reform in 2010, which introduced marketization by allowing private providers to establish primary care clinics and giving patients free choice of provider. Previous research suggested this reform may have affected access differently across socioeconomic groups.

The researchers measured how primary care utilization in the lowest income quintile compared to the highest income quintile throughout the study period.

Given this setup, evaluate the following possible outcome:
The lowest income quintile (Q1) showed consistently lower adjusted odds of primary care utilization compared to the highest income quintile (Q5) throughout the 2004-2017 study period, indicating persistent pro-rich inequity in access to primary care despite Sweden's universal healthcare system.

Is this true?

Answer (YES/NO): NO